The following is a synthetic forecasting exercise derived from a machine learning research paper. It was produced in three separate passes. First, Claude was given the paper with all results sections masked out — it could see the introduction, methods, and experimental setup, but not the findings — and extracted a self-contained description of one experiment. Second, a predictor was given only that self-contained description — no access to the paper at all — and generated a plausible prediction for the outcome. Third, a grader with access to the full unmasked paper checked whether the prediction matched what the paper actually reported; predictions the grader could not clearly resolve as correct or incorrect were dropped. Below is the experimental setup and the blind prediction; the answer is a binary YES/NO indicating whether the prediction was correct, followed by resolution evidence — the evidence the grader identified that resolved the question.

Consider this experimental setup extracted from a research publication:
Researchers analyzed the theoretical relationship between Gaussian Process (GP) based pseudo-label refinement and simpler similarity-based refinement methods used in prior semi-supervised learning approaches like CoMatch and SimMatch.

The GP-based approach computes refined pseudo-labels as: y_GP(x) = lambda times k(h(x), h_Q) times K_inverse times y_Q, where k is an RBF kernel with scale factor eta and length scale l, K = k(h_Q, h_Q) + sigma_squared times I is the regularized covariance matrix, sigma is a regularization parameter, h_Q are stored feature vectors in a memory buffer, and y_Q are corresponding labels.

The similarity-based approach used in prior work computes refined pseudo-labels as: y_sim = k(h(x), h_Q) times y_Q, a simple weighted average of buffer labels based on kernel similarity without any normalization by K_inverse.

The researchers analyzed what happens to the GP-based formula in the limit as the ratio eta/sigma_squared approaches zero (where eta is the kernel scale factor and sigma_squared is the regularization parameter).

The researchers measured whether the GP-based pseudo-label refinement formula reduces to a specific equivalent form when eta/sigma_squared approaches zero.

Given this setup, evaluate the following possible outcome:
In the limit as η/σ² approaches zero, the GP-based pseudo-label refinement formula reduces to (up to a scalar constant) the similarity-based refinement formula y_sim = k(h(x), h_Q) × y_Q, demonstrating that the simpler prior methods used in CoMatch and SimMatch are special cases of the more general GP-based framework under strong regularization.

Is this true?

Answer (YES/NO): YES